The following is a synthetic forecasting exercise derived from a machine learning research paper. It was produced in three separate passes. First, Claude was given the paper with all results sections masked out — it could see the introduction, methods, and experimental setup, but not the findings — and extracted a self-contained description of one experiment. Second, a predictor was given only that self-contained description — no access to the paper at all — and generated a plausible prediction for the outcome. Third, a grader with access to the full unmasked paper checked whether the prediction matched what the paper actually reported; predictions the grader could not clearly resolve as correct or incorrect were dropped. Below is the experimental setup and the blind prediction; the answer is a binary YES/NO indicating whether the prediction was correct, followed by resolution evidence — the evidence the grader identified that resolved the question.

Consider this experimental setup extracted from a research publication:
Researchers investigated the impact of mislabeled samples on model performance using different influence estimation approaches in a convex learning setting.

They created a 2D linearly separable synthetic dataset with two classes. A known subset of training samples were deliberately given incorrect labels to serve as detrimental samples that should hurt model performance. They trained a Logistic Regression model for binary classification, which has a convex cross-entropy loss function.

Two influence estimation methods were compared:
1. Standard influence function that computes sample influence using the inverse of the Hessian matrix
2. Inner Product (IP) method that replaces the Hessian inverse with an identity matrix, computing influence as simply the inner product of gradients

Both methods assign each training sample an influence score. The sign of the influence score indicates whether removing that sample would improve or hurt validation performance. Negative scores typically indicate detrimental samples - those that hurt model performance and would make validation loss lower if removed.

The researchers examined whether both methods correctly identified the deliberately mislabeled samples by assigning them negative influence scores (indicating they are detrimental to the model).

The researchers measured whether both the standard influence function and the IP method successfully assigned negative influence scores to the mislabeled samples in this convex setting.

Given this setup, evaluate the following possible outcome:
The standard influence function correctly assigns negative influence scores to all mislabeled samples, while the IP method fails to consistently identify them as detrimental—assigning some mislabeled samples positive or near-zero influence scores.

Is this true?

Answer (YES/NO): NO